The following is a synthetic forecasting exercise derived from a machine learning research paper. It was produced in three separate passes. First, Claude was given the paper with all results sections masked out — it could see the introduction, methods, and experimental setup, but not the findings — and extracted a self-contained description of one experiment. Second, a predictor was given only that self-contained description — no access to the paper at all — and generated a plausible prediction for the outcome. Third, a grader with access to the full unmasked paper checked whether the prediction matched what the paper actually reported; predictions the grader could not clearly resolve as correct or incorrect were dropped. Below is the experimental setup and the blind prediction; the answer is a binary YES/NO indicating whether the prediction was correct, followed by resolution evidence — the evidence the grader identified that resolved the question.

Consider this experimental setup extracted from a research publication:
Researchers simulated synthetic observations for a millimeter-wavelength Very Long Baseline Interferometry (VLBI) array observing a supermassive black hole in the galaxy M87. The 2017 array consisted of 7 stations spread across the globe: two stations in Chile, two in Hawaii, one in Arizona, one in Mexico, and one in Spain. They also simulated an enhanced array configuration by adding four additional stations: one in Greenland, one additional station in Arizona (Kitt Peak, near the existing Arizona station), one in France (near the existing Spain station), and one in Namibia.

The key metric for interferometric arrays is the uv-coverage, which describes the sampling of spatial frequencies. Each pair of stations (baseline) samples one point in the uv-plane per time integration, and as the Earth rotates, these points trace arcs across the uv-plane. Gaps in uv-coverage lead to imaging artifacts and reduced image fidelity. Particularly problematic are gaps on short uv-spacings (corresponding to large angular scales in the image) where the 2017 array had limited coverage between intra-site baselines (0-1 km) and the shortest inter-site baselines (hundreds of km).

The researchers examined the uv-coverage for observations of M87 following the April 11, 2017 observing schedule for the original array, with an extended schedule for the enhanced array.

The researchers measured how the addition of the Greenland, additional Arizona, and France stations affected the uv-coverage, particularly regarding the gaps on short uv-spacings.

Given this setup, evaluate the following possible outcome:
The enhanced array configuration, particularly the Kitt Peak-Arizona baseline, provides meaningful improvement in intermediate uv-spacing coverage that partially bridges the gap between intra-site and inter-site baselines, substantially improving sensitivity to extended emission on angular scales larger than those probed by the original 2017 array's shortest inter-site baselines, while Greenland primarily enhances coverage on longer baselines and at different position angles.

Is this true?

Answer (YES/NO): NO